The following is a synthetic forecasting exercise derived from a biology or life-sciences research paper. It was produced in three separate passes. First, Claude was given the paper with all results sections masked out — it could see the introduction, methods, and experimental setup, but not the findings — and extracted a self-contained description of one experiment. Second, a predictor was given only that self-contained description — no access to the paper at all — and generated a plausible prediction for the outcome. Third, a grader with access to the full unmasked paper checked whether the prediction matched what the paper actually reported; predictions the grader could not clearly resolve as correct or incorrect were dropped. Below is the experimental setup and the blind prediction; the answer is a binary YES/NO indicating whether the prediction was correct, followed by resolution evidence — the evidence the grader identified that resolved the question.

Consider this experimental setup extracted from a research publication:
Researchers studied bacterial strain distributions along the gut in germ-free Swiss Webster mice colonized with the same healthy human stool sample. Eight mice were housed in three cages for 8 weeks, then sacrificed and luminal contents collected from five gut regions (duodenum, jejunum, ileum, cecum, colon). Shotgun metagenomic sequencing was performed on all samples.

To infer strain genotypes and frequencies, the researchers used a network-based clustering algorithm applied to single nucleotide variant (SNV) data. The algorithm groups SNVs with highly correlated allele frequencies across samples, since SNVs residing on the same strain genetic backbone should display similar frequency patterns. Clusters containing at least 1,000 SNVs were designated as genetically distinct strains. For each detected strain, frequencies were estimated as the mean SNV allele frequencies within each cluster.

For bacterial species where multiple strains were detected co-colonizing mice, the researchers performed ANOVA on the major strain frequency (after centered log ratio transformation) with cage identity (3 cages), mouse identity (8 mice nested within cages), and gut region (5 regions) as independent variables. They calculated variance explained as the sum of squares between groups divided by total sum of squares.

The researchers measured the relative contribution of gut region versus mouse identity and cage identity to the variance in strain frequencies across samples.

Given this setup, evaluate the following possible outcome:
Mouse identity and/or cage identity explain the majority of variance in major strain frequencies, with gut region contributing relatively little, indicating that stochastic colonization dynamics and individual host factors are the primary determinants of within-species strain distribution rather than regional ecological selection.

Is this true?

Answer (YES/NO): YES